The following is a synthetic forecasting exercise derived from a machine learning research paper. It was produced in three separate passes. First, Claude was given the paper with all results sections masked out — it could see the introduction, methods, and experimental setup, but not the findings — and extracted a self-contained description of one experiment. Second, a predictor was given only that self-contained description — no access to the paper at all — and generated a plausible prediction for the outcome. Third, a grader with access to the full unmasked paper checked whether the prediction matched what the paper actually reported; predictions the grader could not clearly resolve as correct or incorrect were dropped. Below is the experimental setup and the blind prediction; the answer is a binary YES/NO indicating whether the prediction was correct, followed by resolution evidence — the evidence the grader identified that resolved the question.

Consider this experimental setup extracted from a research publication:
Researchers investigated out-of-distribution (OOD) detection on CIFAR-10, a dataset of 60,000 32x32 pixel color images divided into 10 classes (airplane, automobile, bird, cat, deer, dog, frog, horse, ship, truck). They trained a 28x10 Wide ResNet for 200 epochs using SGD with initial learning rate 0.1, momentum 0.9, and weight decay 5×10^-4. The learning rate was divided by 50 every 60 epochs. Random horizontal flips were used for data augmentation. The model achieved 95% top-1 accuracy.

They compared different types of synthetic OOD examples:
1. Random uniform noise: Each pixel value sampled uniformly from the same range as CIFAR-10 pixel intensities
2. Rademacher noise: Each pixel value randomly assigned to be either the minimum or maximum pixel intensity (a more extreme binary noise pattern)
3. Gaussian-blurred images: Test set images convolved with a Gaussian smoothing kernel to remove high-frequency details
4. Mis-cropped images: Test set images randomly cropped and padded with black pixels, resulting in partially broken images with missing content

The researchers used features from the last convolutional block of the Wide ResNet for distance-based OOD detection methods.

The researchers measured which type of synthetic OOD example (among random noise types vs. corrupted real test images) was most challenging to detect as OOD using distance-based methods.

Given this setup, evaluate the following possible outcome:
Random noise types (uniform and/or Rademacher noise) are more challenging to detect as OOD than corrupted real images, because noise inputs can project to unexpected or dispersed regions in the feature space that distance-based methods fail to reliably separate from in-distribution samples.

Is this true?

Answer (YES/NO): YES